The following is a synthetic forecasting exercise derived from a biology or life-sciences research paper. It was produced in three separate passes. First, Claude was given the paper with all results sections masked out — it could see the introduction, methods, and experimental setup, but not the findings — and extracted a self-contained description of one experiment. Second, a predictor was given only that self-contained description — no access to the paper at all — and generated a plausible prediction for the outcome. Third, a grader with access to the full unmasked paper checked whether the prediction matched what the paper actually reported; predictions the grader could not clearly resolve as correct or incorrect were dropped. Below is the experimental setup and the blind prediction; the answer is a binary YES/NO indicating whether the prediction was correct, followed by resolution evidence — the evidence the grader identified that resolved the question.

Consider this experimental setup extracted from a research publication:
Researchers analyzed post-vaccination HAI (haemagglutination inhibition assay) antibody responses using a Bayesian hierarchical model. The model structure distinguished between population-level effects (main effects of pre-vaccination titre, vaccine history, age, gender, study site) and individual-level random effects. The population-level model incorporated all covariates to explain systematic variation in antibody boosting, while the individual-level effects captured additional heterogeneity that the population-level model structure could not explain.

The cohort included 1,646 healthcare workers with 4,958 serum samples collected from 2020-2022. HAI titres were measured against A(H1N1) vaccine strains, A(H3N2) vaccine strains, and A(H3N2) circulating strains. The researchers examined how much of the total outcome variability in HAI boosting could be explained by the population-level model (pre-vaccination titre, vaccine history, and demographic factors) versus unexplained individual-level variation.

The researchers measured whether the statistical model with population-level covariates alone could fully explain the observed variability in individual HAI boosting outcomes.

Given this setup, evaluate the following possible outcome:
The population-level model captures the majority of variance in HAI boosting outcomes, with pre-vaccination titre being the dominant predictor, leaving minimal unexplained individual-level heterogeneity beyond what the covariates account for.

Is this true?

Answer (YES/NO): NO